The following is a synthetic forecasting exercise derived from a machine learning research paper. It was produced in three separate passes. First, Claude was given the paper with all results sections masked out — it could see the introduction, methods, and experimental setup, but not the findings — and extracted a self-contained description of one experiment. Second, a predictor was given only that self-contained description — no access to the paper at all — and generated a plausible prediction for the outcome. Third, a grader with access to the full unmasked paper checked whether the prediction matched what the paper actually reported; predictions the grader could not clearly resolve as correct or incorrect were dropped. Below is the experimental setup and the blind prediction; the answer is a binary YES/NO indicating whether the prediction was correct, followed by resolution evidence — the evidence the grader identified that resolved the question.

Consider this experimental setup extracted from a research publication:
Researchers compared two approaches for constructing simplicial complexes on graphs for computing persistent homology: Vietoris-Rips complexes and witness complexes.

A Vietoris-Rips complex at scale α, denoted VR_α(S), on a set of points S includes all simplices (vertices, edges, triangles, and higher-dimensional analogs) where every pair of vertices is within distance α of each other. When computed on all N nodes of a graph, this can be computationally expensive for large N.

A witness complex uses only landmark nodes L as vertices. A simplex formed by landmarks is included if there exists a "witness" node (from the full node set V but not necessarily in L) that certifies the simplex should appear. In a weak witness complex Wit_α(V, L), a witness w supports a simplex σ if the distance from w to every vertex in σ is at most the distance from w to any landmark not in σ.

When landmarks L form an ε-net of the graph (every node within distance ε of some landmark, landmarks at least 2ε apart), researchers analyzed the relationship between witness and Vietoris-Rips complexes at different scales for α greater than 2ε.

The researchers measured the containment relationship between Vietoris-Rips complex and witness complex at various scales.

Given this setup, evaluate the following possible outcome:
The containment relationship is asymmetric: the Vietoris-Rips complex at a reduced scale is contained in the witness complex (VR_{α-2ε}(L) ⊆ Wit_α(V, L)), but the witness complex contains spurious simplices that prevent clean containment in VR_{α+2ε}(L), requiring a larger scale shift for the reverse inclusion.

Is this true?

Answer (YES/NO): NO